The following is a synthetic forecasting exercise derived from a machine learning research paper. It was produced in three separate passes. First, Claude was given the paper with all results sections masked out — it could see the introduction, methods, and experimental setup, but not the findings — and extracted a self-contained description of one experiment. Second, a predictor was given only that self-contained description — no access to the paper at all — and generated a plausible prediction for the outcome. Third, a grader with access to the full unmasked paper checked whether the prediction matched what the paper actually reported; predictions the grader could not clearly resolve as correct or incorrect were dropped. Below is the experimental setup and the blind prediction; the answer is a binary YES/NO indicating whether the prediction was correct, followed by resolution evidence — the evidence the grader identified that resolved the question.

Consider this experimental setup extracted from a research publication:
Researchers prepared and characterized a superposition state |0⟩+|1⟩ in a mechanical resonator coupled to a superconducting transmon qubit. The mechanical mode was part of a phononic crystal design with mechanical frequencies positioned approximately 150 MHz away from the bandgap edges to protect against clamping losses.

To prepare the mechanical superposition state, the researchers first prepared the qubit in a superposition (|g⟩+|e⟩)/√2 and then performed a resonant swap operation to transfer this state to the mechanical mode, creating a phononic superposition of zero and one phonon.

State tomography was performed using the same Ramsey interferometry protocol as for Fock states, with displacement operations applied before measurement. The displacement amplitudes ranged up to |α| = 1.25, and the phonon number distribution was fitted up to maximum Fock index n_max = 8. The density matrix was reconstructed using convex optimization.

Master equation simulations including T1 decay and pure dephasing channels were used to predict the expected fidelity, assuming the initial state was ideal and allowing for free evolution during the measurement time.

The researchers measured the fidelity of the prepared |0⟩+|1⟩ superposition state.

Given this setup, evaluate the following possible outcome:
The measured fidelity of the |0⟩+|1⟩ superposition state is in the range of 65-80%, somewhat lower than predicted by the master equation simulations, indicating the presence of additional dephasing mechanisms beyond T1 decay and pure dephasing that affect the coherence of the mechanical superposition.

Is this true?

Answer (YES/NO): NO